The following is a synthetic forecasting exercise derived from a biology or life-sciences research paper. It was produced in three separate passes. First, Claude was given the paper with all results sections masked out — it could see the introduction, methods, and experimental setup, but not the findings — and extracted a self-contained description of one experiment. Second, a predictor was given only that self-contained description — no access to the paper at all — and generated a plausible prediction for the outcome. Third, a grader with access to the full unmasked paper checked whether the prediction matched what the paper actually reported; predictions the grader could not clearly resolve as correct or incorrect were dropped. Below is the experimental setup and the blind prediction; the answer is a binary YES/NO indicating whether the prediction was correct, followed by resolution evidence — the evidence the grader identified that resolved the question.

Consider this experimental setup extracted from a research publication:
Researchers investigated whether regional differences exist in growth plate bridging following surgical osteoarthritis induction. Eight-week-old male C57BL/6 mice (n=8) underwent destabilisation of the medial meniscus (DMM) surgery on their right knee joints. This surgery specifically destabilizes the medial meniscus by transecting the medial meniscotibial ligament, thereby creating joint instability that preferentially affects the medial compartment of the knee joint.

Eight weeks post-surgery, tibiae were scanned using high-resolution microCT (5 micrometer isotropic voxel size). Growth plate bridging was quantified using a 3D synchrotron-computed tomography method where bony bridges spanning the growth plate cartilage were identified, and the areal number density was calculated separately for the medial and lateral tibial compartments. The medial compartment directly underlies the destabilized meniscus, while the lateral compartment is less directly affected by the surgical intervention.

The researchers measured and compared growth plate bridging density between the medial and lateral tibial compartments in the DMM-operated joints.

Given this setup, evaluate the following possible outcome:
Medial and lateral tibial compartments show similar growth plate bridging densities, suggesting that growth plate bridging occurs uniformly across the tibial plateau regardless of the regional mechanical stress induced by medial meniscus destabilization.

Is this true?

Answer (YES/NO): NO